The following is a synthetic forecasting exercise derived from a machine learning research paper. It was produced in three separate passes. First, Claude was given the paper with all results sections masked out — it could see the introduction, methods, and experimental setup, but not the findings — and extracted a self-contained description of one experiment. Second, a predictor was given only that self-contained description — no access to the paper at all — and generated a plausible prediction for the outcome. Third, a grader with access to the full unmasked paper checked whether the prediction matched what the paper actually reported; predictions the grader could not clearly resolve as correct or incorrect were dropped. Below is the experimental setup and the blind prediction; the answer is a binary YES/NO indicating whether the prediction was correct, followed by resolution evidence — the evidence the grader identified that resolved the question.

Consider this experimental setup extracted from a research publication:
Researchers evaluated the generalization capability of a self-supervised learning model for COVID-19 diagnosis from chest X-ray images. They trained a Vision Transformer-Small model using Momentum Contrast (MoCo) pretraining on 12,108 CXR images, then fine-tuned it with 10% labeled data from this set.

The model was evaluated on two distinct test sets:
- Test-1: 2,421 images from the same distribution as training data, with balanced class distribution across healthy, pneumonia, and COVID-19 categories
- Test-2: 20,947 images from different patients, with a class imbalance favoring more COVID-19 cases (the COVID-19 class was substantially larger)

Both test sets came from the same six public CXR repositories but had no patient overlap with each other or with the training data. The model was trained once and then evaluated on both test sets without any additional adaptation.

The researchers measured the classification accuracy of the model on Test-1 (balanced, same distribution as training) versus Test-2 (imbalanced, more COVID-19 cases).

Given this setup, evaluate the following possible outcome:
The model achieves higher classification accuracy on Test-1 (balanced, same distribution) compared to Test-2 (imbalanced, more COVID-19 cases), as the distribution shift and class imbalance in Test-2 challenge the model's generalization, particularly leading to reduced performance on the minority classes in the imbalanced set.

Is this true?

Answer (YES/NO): NO